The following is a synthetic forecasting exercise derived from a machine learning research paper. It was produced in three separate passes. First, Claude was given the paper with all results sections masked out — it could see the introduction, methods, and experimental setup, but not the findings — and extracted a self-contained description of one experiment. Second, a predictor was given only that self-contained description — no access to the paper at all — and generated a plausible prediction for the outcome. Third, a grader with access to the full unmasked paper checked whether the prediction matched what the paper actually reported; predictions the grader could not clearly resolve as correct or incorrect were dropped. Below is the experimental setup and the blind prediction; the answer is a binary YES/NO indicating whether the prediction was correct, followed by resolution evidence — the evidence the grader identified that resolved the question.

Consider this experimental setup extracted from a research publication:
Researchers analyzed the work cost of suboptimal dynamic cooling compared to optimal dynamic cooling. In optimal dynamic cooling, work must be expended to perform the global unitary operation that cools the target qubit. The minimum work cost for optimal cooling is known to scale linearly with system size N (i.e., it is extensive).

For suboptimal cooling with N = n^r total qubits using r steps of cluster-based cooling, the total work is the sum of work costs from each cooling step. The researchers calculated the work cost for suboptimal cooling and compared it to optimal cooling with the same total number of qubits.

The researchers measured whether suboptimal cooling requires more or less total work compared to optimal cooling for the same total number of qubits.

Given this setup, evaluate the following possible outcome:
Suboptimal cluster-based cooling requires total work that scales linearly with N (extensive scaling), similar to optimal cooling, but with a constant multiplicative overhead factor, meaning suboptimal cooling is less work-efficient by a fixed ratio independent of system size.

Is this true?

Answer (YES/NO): NO